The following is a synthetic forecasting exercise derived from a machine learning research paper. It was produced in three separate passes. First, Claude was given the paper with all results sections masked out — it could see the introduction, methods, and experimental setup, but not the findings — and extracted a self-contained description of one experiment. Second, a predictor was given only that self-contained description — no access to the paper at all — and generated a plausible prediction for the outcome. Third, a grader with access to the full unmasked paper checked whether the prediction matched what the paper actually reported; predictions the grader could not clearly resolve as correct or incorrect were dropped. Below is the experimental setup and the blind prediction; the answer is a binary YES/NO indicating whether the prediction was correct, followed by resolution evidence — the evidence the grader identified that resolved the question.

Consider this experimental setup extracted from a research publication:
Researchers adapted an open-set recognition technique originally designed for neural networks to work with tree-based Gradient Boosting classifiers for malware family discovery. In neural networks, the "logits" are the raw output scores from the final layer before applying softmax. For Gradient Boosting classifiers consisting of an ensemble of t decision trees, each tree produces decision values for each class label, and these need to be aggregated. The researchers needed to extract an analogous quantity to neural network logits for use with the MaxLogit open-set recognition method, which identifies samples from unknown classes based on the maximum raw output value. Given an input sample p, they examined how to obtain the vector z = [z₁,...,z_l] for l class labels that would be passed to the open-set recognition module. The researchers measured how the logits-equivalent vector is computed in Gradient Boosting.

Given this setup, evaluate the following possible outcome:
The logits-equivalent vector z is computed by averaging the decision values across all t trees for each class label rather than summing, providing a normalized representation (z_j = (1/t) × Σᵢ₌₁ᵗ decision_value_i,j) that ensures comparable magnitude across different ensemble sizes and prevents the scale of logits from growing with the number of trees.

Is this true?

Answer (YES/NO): NO